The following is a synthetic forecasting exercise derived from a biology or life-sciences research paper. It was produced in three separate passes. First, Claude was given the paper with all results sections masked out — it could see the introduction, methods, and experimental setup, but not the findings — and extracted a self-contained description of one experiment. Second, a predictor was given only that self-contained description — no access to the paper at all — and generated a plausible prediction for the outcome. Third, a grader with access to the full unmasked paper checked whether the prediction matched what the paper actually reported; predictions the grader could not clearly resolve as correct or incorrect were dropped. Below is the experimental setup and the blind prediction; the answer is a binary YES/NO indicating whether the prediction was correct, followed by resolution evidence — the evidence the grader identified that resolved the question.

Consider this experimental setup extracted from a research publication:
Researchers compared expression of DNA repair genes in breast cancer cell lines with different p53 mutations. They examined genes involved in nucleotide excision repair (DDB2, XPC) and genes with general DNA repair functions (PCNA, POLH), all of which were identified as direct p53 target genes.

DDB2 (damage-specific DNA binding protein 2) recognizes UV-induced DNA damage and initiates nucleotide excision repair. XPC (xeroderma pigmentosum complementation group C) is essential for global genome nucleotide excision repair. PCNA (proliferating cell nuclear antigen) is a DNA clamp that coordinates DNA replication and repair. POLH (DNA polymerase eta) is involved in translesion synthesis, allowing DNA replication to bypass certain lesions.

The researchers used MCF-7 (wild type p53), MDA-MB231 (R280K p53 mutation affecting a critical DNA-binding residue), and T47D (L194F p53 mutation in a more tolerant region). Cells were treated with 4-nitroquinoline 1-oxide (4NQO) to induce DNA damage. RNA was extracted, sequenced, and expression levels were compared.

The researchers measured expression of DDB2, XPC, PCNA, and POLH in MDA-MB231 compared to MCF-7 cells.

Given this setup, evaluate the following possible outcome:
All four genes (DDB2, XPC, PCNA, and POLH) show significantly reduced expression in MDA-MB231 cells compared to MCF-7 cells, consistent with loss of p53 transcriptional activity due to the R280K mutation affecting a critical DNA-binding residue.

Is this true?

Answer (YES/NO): YES